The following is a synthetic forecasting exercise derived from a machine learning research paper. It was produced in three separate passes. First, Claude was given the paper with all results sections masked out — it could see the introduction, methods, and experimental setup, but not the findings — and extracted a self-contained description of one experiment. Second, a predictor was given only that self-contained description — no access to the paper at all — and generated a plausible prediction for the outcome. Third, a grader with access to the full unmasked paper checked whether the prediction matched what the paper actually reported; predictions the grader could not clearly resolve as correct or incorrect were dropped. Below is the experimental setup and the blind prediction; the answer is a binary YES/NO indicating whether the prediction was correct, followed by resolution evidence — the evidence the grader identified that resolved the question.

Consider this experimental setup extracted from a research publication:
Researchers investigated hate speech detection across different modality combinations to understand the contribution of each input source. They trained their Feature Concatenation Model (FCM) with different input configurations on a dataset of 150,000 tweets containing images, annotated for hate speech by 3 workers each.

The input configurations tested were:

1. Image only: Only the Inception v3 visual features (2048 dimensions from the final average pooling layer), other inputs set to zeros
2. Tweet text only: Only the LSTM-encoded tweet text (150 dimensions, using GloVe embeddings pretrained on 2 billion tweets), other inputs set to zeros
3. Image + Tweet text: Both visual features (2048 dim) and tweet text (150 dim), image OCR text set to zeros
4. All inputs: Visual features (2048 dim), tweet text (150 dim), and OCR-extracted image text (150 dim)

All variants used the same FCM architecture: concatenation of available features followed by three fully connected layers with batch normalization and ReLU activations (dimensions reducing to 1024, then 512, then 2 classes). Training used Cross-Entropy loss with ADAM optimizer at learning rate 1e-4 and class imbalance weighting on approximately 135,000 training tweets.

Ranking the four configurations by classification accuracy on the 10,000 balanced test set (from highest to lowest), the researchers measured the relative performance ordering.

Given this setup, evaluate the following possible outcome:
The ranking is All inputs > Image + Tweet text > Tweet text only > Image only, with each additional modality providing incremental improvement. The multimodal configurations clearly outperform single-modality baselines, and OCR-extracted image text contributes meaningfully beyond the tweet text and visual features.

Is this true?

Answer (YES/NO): NO